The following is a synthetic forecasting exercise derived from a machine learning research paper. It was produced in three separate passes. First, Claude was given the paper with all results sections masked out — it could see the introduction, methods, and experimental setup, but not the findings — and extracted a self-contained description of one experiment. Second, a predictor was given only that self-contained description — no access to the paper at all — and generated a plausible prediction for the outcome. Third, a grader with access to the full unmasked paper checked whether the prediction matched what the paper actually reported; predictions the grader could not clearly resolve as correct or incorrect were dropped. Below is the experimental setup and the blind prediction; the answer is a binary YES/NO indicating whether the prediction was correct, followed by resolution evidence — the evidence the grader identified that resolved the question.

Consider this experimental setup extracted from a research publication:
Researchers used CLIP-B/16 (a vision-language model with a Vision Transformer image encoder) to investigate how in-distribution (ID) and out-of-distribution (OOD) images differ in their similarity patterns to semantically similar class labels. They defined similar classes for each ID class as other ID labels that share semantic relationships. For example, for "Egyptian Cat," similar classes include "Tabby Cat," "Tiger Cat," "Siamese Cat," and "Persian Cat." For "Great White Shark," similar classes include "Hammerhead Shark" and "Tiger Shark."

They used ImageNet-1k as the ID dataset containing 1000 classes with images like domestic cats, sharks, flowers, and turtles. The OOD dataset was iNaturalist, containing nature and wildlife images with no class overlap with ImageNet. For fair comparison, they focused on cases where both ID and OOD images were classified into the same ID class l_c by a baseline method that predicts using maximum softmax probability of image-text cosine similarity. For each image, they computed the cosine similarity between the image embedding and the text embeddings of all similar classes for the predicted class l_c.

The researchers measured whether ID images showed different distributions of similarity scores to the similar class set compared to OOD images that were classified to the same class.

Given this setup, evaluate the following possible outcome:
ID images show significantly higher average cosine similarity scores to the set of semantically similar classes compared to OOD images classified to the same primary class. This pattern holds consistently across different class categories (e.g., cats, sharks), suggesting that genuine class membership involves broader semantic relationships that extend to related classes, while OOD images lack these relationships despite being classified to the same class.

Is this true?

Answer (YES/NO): YES